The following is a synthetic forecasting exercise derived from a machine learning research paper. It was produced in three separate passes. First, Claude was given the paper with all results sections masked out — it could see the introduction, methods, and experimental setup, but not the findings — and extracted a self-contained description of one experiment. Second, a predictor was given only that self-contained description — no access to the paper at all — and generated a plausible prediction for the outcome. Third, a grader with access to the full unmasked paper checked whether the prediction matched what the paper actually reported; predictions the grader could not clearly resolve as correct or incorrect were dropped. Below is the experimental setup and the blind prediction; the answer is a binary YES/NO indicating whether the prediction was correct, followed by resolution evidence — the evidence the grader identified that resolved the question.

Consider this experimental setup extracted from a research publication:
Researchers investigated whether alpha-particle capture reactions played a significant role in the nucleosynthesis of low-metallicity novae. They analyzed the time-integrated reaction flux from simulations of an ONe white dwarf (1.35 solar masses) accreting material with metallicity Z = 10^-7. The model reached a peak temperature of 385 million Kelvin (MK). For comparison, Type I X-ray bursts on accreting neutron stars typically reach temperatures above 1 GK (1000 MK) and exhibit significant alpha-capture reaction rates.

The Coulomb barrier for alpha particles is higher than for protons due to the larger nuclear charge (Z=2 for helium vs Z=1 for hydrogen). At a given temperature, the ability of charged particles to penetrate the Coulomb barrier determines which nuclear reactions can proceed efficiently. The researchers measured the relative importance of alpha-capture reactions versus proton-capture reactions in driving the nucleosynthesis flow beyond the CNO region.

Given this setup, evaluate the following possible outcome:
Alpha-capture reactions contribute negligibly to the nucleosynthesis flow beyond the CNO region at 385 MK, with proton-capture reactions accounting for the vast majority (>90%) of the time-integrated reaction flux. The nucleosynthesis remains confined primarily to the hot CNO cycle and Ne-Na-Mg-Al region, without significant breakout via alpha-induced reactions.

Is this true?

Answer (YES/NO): NO